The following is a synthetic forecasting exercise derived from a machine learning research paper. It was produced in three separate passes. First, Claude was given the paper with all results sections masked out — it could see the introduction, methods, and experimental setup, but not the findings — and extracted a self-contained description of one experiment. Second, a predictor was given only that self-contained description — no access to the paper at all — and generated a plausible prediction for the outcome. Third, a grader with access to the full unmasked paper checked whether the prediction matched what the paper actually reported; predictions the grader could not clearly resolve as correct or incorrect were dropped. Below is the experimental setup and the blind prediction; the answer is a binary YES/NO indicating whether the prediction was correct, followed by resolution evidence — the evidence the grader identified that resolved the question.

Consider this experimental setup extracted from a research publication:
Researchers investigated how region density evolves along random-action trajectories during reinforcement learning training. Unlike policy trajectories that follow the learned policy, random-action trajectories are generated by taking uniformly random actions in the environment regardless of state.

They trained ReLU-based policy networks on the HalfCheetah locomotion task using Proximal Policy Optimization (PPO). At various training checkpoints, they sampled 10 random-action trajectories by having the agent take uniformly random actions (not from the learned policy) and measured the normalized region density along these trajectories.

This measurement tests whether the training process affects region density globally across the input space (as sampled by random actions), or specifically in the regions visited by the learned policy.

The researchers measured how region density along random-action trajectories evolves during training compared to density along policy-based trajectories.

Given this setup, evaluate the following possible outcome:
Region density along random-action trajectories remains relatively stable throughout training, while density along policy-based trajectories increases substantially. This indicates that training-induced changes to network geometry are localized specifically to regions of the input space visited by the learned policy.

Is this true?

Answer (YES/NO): NO